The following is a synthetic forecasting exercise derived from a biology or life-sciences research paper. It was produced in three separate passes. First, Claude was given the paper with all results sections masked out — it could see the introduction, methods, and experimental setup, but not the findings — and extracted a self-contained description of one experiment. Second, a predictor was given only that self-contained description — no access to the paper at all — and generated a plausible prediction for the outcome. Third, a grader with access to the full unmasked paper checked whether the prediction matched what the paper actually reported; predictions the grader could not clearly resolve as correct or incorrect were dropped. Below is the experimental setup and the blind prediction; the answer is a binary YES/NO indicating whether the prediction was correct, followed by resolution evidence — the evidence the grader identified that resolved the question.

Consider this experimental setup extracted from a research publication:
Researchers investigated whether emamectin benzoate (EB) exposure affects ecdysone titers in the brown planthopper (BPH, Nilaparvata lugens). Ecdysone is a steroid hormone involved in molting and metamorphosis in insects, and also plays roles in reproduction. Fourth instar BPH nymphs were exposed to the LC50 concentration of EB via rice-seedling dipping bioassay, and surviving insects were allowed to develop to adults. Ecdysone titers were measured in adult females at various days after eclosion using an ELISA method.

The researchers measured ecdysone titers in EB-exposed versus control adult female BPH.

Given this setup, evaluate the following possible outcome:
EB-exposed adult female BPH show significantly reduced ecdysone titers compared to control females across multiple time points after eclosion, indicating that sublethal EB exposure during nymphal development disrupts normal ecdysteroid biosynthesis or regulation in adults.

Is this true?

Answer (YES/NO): NO